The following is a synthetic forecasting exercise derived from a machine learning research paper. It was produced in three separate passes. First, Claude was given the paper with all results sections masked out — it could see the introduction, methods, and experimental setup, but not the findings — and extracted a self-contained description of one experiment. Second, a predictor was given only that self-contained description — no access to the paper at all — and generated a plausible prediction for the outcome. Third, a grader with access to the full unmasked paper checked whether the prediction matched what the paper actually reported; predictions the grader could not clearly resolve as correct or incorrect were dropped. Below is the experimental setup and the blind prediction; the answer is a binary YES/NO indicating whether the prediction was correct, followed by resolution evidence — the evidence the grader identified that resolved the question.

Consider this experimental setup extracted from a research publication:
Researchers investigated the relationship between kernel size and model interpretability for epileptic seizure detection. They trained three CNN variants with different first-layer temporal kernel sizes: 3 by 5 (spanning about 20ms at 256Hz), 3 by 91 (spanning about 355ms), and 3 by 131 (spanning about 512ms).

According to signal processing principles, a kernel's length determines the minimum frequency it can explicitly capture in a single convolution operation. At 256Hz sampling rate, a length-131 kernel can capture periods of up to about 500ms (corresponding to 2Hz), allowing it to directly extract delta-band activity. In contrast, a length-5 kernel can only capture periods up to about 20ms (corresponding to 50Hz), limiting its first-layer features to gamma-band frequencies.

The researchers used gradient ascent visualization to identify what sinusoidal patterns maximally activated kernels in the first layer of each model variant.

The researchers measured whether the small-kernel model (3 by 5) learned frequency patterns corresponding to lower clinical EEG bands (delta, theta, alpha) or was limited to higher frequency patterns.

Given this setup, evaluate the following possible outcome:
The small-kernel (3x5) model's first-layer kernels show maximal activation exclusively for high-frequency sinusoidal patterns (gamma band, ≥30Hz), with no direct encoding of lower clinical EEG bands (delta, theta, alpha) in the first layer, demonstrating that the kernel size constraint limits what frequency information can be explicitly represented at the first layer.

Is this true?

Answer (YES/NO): NO